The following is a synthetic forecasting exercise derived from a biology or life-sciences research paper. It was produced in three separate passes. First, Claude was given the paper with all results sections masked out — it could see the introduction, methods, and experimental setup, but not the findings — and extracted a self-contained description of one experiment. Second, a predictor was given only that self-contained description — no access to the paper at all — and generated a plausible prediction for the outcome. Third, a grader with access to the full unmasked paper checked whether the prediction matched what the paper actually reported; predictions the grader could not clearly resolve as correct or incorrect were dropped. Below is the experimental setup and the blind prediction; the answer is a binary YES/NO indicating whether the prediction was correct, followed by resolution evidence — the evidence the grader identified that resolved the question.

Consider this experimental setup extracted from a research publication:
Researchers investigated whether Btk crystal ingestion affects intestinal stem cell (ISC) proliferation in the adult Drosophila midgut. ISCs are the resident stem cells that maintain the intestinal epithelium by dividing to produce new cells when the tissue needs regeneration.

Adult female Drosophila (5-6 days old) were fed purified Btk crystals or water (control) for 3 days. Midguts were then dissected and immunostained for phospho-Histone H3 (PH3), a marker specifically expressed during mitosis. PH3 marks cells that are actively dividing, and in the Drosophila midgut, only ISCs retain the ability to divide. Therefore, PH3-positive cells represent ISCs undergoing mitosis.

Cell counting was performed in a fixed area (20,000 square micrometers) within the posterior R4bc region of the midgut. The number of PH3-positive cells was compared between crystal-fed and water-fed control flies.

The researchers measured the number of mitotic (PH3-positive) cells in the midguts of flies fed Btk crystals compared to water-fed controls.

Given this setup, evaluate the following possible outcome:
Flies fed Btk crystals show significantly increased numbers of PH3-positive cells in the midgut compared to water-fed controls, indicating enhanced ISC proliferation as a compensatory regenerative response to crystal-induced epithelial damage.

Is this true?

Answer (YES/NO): YES